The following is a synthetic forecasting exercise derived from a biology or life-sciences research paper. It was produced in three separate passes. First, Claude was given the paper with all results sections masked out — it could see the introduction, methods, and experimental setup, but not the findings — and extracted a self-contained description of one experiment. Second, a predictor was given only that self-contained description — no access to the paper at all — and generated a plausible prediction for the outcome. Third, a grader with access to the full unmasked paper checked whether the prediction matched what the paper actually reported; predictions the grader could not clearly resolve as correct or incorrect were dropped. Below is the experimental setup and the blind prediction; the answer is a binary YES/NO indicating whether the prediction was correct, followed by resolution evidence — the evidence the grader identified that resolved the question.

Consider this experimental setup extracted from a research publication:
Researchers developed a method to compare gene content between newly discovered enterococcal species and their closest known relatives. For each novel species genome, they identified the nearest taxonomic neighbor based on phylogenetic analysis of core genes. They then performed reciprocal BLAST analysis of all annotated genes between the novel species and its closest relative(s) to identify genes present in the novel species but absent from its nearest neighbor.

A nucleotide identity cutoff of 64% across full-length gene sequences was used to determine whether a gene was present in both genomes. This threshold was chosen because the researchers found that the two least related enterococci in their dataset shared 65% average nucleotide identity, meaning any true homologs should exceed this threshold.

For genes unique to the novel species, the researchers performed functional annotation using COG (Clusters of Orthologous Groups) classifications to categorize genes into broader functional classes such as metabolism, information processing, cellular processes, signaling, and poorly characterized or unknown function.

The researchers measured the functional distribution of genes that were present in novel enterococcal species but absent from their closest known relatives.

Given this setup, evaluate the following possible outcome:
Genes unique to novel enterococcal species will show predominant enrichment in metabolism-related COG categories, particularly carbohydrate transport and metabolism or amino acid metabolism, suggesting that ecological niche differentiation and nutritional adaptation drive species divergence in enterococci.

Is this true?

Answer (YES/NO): YES